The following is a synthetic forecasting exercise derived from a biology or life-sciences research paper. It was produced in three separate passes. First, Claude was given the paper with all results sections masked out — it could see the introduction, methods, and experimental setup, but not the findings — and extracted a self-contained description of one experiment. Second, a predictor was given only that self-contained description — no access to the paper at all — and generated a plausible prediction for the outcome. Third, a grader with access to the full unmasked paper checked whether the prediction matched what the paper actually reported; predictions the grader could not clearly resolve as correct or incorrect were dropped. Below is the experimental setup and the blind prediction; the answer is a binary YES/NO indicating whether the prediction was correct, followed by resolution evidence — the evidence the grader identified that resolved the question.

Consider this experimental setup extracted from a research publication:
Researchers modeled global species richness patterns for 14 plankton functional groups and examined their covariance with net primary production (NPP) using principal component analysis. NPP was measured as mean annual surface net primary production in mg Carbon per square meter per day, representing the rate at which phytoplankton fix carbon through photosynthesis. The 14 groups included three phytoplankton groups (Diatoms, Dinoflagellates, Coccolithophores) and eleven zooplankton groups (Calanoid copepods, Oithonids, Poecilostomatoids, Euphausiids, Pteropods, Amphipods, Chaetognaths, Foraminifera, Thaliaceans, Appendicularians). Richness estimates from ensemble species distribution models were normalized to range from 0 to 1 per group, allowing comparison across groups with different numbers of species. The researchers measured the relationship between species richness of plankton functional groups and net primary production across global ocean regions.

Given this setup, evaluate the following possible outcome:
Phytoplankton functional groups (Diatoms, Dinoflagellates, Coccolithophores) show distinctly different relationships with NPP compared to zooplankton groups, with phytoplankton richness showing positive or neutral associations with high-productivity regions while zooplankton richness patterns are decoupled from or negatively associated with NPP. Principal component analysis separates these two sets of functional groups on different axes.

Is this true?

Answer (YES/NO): NO